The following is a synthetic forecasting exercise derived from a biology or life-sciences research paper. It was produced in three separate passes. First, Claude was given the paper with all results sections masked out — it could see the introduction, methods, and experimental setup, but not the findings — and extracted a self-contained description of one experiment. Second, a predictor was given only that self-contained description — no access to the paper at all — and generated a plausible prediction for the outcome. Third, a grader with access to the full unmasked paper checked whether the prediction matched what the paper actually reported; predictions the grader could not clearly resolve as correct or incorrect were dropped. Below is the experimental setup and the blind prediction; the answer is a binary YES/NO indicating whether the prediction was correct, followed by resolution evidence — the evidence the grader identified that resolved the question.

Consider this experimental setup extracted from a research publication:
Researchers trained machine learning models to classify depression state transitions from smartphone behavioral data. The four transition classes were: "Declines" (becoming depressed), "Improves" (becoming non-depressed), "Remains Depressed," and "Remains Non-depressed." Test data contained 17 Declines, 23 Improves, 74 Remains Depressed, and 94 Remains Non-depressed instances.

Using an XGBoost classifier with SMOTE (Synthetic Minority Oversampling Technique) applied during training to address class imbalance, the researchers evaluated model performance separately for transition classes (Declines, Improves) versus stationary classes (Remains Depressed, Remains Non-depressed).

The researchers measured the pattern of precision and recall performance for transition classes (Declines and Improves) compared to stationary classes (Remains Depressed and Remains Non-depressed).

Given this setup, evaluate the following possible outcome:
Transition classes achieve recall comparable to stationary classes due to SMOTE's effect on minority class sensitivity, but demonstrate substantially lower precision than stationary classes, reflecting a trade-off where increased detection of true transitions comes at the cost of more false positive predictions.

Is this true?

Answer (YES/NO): YES